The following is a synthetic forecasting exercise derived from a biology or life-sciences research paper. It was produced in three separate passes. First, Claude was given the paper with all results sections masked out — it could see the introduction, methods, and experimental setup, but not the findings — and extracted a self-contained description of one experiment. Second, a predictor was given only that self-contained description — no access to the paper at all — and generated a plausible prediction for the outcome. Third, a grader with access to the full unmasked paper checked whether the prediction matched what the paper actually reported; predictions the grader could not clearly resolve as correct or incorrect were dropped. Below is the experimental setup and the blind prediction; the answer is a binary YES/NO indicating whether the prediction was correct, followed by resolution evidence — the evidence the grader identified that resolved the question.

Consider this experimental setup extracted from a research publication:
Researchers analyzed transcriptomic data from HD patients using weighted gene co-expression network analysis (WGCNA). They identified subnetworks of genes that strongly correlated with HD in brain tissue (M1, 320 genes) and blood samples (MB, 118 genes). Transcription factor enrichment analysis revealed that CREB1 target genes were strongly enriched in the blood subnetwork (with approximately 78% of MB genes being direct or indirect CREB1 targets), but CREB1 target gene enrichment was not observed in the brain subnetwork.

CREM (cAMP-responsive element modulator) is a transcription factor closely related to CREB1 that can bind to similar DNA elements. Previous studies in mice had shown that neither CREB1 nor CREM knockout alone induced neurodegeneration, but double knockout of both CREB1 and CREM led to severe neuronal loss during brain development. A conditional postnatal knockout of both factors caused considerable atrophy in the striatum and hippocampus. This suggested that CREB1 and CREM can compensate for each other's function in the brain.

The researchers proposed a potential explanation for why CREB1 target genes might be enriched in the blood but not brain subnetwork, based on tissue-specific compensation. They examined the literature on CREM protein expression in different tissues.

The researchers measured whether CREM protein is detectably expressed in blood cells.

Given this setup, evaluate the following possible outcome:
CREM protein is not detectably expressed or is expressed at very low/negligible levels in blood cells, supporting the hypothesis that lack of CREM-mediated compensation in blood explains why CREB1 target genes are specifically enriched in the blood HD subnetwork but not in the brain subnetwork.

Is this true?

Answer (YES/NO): YES